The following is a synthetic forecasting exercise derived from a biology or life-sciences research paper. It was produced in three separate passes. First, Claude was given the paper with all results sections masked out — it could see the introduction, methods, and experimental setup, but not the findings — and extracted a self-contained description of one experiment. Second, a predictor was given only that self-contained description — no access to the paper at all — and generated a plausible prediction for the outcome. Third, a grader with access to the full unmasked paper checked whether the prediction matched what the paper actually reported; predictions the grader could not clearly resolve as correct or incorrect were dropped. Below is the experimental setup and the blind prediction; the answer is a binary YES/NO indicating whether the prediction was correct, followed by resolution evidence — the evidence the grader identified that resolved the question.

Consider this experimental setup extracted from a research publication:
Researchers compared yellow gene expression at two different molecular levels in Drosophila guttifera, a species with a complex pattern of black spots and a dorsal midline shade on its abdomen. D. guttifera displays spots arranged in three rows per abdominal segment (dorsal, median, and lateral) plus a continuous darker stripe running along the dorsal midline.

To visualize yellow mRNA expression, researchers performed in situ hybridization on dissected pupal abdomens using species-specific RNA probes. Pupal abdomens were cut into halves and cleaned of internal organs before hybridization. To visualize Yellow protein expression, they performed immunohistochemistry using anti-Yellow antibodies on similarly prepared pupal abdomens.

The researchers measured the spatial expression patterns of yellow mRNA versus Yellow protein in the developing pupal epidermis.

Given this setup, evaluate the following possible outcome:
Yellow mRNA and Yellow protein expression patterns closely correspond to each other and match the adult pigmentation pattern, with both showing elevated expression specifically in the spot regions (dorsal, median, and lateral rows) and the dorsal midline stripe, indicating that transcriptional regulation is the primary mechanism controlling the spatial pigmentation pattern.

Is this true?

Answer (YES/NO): YES